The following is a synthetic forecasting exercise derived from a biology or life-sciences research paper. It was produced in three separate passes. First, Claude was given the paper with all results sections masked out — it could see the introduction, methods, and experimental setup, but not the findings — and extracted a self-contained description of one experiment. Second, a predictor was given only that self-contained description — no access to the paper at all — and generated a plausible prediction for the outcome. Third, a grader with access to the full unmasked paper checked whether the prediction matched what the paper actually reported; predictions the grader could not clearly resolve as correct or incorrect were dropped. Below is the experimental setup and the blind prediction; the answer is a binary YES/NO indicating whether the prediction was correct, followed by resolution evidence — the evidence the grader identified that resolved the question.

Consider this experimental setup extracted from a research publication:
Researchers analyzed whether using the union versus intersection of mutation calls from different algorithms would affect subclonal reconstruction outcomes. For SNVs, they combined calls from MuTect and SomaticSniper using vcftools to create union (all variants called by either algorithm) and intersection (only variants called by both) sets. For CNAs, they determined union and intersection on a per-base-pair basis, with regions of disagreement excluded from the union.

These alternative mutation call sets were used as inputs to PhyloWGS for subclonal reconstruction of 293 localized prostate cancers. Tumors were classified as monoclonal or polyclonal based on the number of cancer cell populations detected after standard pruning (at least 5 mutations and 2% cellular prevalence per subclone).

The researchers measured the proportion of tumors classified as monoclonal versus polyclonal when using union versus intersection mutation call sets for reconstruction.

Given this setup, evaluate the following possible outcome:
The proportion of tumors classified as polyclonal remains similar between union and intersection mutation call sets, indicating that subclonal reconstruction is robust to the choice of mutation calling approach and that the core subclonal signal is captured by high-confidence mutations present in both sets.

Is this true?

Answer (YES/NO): NO